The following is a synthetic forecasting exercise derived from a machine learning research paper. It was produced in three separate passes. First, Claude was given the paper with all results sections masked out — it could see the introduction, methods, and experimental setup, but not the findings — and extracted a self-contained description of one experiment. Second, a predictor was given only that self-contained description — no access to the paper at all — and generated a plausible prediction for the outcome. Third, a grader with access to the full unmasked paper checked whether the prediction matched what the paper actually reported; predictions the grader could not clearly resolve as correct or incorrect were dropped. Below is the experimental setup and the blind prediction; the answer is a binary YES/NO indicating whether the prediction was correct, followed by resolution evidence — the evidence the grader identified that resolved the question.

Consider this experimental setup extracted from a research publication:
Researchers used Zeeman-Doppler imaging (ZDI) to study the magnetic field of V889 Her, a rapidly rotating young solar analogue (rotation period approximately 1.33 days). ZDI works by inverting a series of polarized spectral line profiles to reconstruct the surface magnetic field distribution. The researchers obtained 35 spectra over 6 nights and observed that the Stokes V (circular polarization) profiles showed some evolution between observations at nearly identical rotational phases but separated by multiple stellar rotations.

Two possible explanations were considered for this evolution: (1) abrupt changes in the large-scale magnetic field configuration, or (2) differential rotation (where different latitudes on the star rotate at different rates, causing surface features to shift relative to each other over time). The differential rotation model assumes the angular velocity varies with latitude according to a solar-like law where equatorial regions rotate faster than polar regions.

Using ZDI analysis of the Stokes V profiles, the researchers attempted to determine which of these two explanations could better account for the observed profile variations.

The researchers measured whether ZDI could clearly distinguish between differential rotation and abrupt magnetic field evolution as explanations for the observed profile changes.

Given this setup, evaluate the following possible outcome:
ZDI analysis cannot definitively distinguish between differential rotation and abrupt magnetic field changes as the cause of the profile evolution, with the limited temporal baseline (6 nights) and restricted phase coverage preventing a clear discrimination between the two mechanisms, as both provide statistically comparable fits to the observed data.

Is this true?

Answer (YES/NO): NO